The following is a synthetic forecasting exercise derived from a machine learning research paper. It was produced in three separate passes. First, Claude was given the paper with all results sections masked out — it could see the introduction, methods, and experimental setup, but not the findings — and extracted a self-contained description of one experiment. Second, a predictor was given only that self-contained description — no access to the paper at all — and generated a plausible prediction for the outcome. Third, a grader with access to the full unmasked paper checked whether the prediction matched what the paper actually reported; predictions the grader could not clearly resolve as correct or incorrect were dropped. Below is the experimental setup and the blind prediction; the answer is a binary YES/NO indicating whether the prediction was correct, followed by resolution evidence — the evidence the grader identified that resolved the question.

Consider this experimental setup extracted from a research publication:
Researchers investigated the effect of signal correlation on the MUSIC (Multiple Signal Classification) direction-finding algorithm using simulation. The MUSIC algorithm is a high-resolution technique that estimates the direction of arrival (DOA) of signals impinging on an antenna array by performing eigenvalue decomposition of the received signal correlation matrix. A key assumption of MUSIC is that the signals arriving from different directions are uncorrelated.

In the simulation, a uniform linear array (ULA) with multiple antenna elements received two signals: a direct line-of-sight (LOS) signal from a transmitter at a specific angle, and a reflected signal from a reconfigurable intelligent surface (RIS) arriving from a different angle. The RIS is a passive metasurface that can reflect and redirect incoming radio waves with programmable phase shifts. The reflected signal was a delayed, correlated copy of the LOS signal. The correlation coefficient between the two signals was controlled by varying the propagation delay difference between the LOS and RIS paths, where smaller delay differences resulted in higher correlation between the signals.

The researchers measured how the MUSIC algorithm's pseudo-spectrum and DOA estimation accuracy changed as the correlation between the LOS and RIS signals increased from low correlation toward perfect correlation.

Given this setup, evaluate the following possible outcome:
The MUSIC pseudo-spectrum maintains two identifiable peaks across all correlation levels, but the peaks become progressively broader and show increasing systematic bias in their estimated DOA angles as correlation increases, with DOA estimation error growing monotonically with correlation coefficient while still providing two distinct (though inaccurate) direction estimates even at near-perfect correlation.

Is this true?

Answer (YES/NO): NO